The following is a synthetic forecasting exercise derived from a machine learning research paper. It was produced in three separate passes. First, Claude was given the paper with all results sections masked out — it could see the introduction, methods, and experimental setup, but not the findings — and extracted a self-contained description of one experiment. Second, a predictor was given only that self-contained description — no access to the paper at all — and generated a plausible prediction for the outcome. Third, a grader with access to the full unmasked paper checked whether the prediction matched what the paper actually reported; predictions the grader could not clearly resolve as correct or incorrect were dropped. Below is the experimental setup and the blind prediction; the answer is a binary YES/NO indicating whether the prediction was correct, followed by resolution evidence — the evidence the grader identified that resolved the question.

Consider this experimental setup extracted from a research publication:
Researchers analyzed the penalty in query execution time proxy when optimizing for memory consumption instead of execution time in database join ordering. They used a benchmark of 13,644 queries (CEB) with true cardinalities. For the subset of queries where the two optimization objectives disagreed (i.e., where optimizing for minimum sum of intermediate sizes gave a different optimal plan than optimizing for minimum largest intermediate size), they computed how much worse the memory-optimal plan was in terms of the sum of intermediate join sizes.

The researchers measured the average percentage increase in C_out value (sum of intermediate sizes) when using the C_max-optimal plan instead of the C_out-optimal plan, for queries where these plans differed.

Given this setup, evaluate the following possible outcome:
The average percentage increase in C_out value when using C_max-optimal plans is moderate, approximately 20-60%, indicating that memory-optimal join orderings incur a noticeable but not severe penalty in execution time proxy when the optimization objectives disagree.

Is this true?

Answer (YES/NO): YES